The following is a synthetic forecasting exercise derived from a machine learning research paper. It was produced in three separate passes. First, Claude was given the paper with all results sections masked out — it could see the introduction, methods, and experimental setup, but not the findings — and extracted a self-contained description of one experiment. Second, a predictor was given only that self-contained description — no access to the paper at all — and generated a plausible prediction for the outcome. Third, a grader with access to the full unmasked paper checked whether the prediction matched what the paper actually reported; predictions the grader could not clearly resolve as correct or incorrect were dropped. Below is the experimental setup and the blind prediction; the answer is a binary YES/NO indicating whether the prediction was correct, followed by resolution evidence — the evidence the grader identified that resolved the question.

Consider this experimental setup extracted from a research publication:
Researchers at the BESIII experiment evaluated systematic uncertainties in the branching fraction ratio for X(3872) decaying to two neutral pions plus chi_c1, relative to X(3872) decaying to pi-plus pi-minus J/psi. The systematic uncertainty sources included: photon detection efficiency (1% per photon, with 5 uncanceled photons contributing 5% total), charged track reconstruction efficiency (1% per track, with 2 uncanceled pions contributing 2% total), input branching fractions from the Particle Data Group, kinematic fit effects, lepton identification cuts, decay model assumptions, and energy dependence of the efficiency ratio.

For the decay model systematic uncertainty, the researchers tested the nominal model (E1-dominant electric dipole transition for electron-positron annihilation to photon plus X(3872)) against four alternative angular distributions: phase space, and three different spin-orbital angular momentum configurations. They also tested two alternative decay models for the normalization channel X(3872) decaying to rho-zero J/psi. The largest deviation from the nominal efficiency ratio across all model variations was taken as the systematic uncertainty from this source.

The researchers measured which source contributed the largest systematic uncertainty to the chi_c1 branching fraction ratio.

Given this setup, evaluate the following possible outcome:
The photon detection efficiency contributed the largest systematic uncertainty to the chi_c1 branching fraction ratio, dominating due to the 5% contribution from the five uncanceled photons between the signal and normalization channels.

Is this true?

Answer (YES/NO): NO